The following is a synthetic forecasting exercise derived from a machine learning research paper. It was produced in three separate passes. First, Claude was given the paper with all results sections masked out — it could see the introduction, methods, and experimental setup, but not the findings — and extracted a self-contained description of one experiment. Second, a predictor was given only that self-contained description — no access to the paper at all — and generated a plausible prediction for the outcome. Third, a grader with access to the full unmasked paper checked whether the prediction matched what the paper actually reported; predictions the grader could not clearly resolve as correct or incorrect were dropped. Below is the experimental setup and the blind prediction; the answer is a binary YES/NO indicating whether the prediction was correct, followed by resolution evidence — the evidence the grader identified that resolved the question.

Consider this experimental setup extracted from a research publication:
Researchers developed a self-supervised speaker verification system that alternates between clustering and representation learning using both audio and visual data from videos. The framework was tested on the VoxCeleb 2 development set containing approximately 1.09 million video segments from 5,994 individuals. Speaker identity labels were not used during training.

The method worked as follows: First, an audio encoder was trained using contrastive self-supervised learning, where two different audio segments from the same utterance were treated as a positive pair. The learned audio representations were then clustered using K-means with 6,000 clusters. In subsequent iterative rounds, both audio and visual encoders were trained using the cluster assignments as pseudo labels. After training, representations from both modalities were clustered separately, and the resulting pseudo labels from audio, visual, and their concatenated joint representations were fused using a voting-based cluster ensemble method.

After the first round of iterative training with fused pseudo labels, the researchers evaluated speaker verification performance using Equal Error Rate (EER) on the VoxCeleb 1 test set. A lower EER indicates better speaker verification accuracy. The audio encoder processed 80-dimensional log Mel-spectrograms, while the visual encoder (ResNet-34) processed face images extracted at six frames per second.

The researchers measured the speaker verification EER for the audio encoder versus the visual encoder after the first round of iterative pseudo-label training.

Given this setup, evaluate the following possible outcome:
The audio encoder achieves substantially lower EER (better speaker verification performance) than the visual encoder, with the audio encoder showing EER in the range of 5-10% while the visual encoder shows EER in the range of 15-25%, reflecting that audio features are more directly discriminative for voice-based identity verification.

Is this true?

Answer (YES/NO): NO